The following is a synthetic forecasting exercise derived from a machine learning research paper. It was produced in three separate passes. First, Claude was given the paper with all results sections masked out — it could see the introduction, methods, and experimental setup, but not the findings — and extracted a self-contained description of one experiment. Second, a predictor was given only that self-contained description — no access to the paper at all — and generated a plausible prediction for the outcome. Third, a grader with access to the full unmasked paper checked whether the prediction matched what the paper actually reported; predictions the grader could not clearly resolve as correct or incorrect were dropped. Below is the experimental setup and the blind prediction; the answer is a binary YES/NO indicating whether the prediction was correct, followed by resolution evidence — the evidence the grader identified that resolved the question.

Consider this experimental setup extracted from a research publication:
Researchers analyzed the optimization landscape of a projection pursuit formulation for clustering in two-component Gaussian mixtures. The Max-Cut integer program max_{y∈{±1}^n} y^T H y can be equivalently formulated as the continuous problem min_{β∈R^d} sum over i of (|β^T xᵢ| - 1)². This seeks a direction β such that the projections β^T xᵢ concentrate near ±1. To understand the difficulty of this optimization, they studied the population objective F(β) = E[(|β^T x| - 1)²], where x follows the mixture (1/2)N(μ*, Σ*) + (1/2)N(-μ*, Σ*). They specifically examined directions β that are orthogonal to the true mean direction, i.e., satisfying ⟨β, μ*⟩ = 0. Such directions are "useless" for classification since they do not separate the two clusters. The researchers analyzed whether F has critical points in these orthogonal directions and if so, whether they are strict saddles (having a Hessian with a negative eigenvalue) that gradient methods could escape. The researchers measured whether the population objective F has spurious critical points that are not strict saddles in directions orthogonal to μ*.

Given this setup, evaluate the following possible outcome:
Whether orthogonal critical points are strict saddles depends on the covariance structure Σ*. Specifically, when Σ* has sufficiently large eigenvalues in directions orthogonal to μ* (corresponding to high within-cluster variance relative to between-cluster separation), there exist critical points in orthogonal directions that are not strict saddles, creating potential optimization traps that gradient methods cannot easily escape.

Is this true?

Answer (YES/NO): NO